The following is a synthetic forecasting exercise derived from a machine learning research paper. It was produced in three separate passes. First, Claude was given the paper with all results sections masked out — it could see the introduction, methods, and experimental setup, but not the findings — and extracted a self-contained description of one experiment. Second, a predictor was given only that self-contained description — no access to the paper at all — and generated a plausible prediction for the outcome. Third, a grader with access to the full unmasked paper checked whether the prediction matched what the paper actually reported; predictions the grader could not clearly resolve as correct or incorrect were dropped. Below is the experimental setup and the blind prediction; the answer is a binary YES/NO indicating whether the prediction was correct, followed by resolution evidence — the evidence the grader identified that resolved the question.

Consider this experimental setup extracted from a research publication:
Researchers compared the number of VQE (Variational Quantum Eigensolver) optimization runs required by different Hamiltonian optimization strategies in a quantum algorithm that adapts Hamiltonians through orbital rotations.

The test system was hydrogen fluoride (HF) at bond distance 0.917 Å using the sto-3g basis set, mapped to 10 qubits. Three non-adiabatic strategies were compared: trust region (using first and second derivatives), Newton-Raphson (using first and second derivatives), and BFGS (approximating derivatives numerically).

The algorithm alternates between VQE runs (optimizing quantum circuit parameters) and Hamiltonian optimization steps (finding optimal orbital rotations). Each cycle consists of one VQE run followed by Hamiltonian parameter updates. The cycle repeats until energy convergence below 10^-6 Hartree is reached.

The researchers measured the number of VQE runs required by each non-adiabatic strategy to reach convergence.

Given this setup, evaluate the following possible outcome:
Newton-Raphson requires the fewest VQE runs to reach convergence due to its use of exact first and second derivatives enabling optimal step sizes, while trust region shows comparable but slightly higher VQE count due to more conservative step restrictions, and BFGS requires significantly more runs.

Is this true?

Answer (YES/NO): NO